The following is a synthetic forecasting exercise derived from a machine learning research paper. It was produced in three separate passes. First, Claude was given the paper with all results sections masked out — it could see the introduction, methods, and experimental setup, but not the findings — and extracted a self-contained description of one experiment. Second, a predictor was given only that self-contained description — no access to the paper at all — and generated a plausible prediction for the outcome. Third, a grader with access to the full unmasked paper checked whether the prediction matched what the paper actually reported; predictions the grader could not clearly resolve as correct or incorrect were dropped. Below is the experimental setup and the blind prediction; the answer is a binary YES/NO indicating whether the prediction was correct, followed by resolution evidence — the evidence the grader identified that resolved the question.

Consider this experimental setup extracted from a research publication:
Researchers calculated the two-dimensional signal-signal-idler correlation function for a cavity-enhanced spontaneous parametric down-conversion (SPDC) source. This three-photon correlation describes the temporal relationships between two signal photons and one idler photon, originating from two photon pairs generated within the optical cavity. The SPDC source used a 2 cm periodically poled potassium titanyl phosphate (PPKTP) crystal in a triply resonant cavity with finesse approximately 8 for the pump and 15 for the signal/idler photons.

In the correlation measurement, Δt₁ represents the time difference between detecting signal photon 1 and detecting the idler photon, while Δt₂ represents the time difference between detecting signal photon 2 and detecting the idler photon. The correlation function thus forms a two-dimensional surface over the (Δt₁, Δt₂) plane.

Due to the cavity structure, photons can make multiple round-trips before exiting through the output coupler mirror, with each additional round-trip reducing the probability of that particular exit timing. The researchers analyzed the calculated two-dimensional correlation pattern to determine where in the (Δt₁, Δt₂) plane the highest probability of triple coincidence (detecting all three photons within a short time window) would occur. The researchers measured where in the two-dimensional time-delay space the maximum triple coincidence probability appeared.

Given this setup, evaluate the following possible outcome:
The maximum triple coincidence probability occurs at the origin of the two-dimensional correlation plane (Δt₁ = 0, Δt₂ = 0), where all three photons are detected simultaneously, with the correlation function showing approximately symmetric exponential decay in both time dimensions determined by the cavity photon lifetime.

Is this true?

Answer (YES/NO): NO